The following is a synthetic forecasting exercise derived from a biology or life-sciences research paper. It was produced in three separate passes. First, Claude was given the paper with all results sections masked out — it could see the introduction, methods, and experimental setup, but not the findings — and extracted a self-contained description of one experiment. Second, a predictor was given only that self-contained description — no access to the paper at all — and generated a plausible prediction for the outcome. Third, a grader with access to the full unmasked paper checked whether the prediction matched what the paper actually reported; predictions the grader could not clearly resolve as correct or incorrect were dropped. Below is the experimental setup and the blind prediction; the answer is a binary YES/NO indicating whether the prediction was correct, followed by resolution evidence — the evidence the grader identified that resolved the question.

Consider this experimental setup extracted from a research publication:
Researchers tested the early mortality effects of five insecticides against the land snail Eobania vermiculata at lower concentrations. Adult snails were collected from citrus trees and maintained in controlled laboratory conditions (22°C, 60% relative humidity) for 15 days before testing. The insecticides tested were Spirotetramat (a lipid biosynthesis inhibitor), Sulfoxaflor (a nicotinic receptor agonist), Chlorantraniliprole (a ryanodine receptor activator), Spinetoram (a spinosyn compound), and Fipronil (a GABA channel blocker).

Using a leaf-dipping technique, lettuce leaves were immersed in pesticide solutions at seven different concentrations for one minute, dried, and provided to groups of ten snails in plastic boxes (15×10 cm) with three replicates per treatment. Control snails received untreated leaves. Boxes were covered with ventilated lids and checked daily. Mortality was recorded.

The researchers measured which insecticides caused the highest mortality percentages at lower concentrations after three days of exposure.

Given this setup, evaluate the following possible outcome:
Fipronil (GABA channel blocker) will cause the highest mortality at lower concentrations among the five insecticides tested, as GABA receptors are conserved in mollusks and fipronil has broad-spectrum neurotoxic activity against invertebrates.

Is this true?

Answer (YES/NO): YES